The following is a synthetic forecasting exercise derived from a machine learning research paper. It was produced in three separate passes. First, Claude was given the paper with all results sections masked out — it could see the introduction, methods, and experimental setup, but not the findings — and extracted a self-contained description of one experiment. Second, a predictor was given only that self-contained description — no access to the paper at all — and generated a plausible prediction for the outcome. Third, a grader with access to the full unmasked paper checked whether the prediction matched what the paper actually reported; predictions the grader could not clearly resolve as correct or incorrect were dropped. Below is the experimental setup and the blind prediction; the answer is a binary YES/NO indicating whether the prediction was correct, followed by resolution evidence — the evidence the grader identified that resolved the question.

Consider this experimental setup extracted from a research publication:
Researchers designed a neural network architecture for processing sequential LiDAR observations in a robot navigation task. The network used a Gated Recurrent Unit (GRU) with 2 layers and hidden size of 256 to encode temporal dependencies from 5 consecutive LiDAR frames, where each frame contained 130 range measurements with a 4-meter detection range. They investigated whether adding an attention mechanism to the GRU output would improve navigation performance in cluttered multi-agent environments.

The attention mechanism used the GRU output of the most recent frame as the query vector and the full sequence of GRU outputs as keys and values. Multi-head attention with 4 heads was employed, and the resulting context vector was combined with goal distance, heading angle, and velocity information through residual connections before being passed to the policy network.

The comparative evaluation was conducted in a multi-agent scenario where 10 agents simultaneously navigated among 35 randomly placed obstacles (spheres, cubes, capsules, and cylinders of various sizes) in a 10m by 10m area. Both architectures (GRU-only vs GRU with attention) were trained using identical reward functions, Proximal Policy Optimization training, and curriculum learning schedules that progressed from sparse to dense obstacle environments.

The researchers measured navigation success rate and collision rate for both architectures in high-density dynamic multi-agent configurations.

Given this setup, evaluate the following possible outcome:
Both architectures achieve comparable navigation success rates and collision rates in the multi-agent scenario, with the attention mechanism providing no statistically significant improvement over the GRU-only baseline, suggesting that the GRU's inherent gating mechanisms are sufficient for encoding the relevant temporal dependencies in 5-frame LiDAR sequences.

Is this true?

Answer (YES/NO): NO